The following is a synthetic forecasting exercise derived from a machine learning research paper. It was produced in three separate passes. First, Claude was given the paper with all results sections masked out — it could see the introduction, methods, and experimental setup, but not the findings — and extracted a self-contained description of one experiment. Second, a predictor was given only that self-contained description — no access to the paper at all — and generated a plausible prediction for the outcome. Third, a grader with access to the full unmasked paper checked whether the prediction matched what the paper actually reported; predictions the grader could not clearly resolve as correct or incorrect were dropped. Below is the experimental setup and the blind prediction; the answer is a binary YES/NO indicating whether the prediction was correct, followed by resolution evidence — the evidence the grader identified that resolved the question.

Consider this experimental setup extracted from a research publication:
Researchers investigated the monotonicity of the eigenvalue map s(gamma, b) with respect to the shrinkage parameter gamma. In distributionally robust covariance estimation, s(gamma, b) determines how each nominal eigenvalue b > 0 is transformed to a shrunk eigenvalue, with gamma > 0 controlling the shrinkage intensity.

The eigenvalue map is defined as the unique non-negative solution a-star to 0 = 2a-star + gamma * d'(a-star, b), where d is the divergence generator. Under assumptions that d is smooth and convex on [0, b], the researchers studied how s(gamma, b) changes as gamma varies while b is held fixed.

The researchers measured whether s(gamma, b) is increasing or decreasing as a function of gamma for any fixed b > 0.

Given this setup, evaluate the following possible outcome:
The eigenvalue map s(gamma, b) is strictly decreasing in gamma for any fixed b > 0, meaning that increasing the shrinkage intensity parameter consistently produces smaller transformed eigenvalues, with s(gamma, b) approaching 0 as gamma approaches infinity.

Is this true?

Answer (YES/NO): NO